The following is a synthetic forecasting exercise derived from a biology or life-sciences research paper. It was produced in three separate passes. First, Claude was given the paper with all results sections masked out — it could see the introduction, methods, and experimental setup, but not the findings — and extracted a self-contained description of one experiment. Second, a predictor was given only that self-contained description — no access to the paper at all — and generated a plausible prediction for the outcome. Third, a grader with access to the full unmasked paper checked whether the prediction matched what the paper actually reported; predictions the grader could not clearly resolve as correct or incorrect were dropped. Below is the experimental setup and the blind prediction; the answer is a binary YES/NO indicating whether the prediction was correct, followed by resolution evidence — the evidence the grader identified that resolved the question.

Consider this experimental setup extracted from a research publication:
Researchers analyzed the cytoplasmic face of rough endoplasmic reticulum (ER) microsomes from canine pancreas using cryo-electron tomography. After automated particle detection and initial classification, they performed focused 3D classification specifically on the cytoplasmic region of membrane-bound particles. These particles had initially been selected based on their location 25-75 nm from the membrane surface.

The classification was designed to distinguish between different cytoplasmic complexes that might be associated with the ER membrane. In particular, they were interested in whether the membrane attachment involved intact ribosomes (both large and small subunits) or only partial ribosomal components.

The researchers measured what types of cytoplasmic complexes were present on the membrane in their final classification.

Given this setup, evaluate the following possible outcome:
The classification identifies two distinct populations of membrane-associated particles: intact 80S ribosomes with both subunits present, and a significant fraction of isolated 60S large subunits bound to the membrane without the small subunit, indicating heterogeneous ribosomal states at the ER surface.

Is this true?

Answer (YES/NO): YES